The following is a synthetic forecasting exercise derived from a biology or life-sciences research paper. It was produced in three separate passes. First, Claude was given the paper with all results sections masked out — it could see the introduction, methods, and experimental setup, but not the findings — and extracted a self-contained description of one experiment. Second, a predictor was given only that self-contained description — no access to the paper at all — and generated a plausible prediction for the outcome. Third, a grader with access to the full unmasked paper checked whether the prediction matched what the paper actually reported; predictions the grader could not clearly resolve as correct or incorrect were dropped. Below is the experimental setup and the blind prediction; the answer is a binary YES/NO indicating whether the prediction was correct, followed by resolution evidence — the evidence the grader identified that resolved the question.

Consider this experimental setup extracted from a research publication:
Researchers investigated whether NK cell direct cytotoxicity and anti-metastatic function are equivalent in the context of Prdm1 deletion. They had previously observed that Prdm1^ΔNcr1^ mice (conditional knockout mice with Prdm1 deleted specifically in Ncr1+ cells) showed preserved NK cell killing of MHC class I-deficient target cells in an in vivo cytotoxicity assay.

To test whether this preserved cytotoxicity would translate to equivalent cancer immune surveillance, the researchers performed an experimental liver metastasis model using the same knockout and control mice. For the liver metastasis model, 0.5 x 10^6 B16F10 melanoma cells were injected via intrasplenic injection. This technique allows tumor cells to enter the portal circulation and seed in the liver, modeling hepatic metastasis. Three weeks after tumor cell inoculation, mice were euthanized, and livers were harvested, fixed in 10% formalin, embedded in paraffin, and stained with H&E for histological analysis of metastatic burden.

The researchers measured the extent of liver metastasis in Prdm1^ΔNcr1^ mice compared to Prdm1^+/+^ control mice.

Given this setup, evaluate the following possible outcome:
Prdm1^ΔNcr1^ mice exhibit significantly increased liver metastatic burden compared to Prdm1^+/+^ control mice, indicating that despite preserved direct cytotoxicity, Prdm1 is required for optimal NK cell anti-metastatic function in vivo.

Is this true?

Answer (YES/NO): YES